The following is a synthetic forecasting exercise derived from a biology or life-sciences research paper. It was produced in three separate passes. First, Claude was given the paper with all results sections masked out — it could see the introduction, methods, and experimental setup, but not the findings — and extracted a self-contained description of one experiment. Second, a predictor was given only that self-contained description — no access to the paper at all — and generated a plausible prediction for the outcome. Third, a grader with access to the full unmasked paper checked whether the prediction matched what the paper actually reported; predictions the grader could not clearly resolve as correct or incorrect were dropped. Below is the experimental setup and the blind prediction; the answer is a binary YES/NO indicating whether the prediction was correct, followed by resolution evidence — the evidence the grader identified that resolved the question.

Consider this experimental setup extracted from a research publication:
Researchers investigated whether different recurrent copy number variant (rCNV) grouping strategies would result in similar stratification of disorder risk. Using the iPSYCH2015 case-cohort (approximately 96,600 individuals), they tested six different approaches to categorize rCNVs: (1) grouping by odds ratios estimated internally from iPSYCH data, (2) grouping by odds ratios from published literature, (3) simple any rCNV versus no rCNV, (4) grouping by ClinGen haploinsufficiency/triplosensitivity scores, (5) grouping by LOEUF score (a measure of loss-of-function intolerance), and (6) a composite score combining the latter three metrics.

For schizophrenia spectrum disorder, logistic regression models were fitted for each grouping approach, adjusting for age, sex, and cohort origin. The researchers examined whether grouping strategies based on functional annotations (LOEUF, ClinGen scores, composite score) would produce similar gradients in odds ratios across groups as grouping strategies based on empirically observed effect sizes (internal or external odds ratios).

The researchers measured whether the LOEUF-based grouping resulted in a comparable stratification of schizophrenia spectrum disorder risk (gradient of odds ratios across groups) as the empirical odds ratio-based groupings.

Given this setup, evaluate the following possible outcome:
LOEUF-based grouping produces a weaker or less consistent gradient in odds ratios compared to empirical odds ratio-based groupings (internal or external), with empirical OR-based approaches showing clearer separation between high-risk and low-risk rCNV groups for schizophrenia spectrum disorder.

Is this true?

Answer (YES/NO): NO